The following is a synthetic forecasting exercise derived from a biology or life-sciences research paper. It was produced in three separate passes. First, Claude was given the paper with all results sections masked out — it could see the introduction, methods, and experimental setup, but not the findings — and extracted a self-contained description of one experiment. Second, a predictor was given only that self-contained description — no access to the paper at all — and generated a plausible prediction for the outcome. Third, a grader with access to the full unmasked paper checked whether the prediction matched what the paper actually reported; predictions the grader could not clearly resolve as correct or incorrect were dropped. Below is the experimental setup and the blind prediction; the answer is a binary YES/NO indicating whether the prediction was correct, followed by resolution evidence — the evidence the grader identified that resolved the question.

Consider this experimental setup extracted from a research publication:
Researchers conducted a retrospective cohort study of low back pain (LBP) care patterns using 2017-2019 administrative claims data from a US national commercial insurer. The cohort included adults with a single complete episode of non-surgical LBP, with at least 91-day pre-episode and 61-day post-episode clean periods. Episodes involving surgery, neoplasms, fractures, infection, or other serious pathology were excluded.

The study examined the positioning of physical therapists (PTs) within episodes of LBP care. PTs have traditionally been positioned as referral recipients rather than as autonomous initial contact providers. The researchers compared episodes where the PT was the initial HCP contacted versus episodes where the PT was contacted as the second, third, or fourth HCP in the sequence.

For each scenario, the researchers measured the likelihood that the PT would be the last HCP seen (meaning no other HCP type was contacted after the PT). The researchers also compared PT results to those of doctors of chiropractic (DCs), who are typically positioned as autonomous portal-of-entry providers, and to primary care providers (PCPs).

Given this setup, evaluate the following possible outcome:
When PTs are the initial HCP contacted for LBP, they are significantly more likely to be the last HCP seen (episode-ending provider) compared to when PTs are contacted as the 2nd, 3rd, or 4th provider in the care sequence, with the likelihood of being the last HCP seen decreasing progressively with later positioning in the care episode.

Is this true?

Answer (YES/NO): NO